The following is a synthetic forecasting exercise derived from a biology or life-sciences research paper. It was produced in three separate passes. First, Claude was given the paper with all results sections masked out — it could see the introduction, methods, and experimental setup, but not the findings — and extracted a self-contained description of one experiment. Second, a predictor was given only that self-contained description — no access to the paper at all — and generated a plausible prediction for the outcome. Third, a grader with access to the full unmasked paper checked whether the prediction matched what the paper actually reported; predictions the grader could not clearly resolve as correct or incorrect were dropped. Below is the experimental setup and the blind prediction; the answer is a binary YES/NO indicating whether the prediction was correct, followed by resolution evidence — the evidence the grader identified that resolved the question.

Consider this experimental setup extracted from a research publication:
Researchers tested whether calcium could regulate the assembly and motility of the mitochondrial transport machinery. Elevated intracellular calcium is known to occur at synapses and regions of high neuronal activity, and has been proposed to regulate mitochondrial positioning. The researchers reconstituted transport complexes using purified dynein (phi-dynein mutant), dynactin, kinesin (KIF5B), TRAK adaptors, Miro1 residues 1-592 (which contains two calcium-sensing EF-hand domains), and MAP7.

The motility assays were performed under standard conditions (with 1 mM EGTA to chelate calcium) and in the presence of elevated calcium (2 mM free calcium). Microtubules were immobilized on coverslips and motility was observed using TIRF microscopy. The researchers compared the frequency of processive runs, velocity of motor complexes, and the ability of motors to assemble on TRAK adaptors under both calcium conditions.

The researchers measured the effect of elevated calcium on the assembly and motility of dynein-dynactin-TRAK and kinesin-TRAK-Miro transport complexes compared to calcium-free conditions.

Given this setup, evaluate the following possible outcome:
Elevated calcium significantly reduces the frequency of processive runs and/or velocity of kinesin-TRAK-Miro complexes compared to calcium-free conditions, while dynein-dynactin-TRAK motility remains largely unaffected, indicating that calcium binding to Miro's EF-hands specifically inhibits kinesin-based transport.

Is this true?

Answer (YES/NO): NO